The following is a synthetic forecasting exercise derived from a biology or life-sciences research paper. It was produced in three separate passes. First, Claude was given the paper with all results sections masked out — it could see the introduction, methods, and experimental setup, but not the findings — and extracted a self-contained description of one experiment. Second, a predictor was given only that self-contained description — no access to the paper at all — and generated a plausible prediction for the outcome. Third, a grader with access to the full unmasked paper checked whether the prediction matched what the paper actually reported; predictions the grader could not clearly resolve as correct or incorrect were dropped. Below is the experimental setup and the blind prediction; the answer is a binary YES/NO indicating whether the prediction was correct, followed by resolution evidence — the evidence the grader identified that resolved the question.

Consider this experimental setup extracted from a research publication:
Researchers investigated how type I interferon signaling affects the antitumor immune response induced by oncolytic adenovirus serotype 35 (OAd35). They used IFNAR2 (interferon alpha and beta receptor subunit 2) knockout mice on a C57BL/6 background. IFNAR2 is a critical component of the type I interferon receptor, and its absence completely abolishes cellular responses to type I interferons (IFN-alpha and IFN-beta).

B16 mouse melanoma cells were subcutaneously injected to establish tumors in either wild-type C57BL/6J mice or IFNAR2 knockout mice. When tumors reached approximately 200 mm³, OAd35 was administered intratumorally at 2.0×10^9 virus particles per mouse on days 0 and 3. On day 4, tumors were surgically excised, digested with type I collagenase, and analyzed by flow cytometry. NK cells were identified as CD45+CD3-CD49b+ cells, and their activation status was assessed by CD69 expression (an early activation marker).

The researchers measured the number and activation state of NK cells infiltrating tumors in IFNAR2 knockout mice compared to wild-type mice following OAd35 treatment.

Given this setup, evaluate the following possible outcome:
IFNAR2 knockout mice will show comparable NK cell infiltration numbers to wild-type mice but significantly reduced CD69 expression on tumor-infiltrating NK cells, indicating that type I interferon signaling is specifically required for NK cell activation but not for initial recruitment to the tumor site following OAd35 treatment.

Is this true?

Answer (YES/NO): NO